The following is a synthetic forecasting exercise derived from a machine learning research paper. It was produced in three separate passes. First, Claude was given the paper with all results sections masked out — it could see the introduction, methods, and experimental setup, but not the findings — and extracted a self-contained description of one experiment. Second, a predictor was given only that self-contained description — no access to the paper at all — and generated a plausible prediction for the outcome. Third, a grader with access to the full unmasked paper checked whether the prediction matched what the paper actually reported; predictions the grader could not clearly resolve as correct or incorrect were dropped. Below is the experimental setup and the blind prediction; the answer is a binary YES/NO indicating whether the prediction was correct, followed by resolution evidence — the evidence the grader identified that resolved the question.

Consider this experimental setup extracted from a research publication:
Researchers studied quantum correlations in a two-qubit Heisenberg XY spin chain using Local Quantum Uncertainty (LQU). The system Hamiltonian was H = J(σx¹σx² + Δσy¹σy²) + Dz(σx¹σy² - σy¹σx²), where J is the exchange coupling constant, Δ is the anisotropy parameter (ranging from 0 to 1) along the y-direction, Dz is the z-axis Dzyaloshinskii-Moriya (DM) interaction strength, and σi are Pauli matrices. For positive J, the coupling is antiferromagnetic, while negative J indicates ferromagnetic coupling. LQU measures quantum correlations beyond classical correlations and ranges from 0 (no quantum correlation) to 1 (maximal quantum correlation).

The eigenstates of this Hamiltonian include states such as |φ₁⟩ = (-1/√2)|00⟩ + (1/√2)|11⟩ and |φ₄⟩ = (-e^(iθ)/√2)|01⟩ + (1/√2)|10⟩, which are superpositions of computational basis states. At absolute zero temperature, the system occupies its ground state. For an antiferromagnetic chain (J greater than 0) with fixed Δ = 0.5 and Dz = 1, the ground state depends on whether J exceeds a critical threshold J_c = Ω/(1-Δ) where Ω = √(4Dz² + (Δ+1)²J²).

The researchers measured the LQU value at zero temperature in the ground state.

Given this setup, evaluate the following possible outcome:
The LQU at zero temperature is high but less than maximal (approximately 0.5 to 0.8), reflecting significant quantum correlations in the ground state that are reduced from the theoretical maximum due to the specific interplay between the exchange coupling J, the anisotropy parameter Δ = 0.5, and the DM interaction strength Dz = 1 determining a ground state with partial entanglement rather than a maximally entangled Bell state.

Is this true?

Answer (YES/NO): NO